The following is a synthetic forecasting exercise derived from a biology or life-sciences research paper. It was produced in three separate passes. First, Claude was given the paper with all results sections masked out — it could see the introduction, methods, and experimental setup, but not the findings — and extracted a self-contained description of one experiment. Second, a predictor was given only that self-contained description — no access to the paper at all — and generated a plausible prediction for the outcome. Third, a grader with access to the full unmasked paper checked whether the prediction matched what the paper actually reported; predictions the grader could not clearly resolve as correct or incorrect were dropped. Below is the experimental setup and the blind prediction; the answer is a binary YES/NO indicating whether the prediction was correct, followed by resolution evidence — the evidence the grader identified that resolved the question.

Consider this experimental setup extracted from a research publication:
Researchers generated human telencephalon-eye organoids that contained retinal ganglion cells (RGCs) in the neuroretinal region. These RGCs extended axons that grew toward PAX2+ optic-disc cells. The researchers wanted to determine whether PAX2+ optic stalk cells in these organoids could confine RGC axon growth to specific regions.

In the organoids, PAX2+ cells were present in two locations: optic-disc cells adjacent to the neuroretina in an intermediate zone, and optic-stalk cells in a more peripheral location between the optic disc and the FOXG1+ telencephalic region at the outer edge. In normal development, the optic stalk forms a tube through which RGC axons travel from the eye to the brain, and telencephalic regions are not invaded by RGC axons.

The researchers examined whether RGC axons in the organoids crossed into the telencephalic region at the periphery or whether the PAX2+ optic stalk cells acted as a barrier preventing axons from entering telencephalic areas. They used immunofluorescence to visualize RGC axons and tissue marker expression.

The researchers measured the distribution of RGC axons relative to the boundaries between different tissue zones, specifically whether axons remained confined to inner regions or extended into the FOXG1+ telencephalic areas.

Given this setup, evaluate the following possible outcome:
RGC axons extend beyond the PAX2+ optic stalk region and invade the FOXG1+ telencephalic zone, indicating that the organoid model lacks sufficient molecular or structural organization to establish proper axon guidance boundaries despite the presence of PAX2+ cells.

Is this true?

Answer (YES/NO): NO